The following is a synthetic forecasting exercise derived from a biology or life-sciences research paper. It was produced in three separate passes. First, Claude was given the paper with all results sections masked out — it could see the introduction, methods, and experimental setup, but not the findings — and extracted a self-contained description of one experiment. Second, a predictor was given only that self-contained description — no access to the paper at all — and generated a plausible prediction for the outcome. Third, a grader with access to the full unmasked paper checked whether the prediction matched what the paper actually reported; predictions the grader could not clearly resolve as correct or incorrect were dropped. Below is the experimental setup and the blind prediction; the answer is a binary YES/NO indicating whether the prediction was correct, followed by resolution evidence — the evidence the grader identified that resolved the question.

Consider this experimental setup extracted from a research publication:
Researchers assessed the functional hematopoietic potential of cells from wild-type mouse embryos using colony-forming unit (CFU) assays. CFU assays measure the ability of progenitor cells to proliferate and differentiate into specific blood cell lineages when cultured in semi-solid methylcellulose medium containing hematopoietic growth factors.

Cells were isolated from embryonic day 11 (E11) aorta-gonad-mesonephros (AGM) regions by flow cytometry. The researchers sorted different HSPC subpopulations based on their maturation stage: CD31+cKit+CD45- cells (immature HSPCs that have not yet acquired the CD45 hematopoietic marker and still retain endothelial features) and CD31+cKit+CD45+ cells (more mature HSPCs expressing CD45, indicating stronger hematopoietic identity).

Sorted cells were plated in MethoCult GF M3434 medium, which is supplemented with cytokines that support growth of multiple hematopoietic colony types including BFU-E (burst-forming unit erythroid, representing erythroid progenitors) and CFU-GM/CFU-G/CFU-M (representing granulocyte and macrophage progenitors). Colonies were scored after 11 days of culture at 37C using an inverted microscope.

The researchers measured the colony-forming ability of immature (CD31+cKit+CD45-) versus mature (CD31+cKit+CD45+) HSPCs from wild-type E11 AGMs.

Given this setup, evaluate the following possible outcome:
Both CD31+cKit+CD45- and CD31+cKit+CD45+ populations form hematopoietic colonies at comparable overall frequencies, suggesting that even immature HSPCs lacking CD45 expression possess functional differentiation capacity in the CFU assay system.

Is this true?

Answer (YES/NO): NO